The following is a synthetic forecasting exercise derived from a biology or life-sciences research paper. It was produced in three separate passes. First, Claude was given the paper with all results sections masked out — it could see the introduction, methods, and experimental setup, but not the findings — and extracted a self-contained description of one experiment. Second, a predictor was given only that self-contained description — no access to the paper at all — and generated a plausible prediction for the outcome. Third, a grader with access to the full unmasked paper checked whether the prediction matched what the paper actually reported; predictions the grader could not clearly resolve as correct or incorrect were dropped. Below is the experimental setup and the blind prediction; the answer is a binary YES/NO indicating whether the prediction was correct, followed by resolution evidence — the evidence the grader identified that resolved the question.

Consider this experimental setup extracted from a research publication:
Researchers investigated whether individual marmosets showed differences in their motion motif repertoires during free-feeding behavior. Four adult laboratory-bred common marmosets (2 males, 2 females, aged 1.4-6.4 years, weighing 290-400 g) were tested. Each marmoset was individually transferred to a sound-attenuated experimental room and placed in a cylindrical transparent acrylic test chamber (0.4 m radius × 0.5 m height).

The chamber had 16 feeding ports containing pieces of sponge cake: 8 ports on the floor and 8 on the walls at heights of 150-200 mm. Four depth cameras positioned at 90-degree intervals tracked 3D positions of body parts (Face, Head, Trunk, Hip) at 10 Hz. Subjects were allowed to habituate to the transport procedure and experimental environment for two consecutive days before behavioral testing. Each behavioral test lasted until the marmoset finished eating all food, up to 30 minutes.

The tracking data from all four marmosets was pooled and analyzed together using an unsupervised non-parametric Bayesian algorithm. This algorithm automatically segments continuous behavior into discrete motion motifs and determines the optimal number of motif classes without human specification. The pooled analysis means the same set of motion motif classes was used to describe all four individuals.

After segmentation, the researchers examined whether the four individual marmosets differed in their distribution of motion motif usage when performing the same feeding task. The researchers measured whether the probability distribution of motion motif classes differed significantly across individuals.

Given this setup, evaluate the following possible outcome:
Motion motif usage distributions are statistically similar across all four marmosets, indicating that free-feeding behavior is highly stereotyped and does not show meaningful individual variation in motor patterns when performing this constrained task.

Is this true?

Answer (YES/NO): YES